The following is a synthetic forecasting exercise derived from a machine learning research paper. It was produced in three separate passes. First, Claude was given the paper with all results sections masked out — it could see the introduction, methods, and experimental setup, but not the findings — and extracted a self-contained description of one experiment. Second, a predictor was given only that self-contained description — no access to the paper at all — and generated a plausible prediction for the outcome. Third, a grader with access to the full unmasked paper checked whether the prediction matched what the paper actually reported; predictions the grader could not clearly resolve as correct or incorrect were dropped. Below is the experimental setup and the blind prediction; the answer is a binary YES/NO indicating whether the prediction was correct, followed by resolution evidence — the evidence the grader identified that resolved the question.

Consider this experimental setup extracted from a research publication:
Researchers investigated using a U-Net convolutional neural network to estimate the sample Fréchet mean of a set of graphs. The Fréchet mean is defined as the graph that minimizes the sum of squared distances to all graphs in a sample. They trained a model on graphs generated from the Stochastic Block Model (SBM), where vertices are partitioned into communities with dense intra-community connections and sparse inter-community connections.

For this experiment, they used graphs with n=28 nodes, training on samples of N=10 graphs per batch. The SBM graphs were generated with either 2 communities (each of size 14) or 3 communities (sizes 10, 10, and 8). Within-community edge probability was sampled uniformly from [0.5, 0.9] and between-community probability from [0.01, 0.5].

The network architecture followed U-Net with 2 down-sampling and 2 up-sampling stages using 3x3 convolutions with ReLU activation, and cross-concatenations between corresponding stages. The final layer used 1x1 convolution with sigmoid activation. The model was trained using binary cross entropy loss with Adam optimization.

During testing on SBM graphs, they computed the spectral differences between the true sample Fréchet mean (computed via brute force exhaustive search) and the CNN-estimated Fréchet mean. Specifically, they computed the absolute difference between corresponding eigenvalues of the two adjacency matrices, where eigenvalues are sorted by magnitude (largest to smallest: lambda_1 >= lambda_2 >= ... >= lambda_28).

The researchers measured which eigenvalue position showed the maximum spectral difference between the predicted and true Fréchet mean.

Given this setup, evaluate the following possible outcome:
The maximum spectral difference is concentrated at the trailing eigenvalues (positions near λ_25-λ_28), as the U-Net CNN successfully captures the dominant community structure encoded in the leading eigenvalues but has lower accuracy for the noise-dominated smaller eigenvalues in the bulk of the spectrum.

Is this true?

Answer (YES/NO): NO